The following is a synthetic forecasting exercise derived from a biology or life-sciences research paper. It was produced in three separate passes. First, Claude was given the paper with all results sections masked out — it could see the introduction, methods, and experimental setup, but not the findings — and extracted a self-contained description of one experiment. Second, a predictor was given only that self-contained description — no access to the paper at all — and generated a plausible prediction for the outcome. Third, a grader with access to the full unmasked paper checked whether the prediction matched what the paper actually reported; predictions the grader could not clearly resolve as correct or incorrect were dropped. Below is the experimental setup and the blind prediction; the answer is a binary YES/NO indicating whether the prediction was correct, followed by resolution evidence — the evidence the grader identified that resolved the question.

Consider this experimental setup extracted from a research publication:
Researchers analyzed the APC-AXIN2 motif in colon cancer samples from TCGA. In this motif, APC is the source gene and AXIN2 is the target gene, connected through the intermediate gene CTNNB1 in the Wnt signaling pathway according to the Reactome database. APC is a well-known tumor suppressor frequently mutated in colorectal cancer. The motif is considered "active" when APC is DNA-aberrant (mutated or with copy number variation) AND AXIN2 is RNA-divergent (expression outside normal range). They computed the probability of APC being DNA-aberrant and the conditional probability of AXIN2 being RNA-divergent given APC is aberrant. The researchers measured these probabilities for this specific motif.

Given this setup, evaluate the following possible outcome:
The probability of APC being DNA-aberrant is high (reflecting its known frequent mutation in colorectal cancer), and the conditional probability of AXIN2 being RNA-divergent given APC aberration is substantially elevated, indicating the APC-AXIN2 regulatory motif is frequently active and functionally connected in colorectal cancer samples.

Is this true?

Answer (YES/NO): YES